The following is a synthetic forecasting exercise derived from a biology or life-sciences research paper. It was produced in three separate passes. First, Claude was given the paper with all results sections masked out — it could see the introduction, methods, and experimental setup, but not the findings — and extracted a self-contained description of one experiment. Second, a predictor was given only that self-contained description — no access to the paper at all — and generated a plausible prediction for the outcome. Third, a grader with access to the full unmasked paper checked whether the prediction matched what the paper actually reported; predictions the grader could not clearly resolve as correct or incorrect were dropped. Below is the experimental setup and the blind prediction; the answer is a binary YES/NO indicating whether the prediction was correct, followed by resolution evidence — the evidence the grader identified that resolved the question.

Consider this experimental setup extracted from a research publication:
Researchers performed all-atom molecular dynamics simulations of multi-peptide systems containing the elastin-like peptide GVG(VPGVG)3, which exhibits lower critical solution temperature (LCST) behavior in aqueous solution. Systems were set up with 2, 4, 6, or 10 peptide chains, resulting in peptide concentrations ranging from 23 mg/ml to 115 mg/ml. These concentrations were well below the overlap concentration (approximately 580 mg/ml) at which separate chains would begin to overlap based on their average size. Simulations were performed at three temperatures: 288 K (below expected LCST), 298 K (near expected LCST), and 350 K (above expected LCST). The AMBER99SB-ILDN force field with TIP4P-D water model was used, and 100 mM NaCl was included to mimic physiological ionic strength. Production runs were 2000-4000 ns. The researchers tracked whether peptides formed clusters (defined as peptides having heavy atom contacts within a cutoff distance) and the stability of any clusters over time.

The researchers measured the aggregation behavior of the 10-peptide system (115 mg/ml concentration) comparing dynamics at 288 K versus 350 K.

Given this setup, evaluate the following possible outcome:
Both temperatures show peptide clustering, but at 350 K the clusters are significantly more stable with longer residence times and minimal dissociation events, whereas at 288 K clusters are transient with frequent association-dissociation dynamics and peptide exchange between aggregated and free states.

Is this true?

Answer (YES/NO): NO